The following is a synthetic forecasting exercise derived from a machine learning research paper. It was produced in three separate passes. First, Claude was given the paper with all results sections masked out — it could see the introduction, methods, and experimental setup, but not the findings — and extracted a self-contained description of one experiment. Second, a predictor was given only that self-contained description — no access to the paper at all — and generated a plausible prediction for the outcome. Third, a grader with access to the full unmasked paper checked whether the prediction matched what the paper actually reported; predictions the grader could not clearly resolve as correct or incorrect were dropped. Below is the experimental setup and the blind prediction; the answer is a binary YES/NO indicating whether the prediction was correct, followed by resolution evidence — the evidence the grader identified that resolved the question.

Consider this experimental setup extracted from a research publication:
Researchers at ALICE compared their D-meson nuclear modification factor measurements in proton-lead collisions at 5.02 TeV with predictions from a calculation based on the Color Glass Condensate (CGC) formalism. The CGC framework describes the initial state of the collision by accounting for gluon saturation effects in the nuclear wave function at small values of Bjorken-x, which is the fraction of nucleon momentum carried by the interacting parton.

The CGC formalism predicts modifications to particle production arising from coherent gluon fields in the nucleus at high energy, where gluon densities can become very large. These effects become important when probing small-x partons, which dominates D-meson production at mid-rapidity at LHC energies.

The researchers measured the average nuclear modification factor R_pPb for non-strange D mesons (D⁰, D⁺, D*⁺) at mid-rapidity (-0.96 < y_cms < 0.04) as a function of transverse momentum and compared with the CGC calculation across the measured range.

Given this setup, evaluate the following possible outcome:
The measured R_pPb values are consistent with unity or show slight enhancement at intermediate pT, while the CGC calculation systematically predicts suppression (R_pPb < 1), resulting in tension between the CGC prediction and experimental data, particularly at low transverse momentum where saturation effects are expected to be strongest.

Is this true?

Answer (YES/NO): NO